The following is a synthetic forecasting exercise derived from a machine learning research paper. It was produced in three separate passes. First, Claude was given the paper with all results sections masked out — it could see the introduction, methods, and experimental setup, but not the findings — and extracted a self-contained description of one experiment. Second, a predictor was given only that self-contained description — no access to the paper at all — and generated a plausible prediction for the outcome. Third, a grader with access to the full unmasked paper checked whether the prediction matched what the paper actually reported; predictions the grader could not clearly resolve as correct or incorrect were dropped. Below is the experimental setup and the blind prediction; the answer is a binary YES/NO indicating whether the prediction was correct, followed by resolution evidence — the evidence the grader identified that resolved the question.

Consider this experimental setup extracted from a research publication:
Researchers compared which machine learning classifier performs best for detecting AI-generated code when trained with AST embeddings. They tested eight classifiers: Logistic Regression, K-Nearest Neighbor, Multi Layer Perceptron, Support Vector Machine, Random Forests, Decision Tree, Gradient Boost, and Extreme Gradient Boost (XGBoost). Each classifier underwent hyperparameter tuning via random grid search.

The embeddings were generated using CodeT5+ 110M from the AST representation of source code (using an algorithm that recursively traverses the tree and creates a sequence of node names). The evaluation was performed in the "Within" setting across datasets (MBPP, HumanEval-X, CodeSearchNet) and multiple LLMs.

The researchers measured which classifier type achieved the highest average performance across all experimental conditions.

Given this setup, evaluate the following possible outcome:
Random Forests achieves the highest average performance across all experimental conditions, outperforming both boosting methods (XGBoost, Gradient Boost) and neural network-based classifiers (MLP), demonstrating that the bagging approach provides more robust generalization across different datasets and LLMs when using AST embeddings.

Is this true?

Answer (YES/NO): NO